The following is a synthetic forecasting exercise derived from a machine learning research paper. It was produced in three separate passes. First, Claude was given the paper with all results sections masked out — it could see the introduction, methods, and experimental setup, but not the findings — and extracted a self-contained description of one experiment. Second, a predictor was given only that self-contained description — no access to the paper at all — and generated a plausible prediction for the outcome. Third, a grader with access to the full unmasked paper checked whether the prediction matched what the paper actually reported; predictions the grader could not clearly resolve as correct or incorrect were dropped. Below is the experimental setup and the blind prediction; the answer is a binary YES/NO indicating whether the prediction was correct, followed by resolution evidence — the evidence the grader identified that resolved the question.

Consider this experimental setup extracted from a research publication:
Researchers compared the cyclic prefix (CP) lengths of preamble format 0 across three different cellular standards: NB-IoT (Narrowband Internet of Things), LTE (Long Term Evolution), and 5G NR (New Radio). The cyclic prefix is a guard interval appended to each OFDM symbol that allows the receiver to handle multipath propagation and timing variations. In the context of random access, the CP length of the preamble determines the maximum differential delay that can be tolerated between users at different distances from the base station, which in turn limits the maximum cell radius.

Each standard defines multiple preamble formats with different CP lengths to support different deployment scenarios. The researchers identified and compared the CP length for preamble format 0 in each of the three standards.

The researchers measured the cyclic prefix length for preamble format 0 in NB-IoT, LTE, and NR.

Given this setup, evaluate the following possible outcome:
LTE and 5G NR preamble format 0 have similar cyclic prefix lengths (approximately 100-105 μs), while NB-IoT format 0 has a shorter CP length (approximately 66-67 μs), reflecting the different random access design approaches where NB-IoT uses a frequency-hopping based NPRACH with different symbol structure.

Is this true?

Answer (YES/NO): NO